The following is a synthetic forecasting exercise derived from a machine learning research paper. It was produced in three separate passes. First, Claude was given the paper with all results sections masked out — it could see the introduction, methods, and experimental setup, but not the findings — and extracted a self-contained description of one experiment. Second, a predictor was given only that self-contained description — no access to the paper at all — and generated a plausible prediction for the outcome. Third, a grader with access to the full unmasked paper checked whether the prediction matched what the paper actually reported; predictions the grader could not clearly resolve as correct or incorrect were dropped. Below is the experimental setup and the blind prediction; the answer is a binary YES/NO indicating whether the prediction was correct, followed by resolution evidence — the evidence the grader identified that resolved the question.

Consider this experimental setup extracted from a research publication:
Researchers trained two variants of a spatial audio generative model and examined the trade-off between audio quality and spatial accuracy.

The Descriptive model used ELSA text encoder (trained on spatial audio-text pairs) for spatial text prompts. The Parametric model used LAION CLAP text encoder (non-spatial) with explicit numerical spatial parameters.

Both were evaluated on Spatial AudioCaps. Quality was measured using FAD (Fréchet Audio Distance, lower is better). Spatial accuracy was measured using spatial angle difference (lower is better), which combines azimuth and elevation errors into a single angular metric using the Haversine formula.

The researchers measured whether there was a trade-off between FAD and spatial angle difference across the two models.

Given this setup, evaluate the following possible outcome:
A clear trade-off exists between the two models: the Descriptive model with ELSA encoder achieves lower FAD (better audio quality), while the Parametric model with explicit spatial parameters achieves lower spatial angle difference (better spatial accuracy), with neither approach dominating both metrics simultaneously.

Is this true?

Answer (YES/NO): YES